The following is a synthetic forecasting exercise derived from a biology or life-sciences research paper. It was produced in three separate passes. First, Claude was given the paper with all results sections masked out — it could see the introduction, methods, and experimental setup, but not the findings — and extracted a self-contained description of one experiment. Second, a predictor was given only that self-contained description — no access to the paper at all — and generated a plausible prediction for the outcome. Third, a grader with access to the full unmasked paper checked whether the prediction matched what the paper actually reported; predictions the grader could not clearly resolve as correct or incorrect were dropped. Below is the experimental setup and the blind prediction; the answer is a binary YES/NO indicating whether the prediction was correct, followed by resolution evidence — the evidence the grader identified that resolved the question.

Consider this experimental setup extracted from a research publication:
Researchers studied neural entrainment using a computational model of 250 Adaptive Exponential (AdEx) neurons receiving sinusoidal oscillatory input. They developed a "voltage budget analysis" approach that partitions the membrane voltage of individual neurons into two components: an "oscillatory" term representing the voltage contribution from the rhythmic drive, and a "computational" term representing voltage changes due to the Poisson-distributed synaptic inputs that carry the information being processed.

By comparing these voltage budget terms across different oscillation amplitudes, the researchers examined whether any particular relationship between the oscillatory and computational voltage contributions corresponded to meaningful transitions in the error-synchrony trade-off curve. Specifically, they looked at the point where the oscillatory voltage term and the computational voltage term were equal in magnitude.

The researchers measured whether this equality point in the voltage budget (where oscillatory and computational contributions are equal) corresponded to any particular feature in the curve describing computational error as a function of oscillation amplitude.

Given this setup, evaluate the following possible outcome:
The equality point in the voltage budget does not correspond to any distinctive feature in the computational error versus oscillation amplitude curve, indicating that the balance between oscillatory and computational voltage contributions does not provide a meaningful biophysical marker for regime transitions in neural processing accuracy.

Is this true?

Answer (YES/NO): NO